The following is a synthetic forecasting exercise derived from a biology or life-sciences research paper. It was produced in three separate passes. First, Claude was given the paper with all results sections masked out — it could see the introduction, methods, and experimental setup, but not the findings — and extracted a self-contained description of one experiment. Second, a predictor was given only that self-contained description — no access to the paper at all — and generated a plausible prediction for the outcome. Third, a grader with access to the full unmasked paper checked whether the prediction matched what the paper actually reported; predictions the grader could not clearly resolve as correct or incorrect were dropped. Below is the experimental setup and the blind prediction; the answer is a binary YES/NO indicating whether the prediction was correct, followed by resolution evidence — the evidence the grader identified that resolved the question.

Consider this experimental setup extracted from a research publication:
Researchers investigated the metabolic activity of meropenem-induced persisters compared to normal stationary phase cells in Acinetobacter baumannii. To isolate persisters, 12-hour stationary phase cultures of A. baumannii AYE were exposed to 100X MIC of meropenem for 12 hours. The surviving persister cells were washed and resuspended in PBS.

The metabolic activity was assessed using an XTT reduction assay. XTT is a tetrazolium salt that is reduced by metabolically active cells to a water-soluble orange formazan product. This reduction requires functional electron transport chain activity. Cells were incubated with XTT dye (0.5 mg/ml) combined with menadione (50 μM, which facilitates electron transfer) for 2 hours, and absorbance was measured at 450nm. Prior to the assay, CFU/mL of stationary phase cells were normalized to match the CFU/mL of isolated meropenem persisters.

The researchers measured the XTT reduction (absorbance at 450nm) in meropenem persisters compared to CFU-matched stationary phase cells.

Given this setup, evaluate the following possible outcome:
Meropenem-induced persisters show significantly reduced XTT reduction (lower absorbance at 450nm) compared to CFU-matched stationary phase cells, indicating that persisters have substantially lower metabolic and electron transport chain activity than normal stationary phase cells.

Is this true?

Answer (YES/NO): NO